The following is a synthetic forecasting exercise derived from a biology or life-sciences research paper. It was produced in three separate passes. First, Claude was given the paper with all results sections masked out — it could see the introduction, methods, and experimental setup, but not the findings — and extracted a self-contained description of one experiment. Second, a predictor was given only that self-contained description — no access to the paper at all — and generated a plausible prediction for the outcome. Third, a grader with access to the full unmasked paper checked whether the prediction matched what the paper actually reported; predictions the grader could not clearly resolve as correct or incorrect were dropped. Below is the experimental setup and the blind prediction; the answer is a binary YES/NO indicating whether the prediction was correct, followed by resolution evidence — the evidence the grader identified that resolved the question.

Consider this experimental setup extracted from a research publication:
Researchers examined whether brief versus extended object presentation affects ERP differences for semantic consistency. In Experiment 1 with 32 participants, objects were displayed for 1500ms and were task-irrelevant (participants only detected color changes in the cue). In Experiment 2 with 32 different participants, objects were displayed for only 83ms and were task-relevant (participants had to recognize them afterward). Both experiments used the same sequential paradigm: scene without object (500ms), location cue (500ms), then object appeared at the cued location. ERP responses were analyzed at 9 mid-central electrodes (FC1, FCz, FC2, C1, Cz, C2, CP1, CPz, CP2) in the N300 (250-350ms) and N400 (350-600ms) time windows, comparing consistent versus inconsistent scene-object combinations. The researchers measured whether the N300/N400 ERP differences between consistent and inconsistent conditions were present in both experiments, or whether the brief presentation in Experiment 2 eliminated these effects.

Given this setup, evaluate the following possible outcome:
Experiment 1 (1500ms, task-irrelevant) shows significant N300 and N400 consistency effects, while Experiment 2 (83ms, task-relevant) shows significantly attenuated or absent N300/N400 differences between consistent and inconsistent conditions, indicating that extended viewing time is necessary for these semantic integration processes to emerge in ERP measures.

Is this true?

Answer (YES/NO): NO